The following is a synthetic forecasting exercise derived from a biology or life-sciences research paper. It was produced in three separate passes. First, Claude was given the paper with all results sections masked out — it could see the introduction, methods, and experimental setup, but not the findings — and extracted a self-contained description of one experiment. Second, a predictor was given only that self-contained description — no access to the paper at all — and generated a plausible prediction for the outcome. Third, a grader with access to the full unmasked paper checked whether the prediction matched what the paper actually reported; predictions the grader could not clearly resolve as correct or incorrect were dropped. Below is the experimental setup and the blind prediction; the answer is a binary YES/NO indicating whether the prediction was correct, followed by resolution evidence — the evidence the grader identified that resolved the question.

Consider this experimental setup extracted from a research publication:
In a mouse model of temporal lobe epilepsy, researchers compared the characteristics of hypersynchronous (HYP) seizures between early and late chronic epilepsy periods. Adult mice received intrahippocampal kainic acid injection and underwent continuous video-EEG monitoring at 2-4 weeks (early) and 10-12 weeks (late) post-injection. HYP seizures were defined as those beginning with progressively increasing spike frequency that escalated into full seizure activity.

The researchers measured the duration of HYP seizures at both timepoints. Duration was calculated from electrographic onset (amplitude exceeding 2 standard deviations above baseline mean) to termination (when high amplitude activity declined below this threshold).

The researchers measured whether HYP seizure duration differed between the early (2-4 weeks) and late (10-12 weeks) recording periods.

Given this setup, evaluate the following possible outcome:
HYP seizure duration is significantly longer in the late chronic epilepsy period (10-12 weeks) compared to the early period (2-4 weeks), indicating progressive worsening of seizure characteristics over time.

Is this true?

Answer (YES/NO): YES